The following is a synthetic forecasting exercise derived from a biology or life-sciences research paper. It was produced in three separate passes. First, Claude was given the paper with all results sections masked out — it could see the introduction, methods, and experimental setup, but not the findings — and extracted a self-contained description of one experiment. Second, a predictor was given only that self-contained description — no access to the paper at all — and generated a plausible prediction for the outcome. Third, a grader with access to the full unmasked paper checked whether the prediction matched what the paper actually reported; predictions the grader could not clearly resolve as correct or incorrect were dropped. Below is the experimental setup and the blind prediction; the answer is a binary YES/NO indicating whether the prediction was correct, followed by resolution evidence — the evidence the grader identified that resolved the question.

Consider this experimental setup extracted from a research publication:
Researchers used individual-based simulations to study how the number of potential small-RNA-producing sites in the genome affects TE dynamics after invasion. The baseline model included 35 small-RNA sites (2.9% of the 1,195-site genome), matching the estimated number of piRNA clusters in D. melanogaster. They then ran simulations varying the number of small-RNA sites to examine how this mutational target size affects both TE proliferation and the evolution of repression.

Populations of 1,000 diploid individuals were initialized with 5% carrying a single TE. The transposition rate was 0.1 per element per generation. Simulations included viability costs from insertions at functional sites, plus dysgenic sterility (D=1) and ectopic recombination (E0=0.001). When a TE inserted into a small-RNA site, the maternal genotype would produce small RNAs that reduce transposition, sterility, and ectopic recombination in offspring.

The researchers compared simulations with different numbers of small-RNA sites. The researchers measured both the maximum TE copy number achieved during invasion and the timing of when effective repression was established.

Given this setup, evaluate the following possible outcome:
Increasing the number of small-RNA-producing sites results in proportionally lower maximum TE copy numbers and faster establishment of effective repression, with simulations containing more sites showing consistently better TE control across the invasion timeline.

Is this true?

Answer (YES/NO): NO